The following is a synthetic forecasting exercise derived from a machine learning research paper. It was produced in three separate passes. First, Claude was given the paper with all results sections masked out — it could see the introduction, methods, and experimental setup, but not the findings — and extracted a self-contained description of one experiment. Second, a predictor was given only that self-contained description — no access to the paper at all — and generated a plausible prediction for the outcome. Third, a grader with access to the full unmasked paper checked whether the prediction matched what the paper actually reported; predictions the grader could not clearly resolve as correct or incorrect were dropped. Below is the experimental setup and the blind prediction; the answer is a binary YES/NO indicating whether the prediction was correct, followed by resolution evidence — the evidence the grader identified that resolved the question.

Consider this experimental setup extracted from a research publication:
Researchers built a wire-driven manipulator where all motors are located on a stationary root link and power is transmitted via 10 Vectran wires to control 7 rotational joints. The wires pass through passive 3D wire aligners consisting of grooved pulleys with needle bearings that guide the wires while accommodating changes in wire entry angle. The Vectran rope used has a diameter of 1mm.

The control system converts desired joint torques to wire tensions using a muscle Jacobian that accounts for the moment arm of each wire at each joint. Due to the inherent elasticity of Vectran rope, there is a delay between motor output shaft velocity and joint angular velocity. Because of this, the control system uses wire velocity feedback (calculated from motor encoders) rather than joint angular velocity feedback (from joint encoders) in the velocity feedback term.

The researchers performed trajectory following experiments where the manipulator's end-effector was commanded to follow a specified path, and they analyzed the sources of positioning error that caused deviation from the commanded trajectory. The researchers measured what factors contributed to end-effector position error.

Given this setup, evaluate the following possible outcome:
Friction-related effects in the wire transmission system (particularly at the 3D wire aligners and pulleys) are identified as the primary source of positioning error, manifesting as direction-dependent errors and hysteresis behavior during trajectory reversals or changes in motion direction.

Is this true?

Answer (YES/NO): NO